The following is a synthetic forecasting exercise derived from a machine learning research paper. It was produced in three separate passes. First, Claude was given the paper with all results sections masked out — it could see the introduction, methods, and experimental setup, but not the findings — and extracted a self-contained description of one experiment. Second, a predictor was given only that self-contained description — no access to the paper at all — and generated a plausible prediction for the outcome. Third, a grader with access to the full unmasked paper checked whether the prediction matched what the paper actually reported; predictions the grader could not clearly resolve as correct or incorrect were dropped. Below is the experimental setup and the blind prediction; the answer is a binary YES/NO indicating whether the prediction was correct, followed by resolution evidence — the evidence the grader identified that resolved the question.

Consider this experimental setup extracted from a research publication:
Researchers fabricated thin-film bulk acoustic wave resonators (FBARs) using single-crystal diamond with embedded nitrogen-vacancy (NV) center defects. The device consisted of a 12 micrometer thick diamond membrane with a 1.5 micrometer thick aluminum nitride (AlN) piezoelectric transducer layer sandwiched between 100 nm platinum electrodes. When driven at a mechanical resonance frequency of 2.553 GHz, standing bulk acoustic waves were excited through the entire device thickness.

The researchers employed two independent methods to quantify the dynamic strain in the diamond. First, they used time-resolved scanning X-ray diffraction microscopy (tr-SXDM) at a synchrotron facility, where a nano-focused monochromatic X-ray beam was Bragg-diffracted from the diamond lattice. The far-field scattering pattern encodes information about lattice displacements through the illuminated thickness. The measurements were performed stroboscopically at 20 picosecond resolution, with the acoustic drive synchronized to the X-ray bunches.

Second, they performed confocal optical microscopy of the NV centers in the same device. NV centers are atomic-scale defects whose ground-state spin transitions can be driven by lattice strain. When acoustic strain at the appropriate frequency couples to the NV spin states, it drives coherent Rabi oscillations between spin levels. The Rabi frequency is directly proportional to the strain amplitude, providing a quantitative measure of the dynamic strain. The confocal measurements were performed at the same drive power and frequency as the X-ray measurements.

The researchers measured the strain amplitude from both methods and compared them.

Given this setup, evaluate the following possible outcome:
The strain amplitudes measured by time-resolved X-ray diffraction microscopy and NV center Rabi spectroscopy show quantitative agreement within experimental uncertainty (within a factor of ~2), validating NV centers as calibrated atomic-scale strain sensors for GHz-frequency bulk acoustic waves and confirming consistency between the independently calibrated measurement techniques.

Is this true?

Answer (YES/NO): YES